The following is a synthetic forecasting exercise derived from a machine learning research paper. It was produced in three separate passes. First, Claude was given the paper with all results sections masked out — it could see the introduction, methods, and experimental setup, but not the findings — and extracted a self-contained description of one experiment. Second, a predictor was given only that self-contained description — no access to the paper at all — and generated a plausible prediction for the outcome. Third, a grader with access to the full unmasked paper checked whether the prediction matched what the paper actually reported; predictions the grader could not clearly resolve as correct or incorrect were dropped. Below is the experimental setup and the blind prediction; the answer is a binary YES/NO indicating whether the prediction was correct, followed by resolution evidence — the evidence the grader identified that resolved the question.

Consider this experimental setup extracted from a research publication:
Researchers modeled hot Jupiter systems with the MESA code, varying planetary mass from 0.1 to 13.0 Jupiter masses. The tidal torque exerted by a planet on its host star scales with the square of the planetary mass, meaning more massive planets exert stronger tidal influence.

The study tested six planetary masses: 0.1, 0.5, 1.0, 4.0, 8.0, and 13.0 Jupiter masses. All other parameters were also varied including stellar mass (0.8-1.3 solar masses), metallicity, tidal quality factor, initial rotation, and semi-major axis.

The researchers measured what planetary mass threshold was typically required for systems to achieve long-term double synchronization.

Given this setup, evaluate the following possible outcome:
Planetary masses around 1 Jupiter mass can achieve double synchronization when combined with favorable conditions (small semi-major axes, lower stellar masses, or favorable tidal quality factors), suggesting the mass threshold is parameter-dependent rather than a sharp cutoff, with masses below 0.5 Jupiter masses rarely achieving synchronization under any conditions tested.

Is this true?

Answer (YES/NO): NO